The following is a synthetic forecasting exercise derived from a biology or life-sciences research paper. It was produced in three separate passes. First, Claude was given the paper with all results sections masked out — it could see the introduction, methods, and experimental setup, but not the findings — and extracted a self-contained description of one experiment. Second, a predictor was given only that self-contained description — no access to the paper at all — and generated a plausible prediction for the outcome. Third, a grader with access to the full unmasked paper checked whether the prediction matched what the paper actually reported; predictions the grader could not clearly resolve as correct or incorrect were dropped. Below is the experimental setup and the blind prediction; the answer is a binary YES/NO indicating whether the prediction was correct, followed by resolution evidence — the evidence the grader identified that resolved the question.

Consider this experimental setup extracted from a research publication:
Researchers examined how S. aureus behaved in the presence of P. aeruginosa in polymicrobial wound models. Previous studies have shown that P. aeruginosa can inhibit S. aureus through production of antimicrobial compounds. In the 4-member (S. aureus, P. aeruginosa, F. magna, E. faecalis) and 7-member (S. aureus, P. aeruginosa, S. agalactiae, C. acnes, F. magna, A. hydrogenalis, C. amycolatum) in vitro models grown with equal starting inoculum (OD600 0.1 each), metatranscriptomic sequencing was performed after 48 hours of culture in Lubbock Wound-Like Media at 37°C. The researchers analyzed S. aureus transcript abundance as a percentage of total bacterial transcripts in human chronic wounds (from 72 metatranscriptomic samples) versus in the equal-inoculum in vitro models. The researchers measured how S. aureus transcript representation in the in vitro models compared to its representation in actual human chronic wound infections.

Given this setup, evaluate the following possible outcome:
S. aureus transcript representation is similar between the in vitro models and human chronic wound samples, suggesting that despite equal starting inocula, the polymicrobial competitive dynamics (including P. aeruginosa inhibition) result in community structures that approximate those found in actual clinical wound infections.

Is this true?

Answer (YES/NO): NO